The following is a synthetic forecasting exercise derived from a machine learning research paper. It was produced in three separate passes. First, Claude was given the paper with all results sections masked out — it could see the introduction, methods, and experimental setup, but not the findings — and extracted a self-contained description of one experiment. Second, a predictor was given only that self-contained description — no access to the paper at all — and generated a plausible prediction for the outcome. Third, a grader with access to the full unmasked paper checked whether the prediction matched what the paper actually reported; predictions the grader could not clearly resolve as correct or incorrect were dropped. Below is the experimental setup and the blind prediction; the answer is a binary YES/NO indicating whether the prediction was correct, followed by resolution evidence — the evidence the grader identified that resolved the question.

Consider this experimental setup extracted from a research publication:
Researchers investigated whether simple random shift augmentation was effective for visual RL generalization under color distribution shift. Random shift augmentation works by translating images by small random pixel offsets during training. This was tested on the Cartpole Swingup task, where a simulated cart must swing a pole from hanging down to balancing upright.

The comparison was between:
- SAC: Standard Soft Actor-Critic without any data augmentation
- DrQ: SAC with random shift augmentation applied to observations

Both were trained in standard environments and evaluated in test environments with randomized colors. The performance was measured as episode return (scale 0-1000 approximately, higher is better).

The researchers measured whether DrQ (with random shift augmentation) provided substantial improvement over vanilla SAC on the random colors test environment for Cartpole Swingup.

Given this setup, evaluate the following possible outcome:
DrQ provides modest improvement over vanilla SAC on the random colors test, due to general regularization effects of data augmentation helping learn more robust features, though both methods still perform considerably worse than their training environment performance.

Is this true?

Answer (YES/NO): NO